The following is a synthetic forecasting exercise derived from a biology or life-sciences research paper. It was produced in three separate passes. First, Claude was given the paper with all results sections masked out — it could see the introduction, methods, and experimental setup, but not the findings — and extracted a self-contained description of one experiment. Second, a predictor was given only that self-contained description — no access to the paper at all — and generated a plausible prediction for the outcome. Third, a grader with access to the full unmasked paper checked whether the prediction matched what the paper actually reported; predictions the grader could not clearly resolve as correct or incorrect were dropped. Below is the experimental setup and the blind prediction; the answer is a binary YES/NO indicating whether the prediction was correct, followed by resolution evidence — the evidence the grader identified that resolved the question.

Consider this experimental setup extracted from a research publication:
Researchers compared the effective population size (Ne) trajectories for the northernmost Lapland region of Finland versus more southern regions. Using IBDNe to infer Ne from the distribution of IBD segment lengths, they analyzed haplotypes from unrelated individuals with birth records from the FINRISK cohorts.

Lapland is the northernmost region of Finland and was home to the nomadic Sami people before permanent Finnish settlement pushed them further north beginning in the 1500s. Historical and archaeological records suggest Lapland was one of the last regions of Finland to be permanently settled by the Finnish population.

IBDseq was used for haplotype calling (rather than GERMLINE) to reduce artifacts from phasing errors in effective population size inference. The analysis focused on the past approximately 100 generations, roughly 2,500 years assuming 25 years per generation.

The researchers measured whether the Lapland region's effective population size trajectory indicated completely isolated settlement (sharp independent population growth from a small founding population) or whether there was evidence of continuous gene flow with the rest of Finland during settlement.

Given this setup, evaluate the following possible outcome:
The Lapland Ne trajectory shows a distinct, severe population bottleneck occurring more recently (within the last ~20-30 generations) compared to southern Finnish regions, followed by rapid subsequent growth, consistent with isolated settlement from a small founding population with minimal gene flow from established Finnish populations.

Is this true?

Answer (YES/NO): NO